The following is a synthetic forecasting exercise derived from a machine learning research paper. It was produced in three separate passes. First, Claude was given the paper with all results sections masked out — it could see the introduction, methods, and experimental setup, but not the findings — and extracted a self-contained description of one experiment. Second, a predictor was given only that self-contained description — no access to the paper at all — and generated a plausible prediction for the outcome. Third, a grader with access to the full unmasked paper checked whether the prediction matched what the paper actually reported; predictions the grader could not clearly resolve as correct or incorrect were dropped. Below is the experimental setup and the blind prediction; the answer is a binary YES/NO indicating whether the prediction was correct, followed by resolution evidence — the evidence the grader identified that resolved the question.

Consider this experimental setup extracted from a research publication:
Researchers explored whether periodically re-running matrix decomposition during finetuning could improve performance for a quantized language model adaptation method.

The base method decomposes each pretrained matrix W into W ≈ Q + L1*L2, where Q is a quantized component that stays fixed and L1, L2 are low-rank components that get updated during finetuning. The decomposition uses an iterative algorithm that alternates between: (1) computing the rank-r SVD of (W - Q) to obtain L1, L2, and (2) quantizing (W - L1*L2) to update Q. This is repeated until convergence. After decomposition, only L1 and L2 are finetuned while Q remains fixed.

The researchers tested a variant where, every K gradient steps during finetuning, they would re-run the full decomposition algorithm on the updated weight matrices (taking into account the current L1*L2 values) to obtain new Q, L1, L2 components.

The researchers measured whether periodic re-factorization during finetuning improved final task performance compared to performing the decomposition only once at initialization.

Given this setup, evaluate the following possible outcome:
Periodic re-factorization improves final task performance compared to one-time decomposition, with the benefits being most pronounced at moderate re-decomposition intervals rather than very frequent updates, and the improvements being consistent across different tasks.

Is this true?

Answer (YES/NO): NO